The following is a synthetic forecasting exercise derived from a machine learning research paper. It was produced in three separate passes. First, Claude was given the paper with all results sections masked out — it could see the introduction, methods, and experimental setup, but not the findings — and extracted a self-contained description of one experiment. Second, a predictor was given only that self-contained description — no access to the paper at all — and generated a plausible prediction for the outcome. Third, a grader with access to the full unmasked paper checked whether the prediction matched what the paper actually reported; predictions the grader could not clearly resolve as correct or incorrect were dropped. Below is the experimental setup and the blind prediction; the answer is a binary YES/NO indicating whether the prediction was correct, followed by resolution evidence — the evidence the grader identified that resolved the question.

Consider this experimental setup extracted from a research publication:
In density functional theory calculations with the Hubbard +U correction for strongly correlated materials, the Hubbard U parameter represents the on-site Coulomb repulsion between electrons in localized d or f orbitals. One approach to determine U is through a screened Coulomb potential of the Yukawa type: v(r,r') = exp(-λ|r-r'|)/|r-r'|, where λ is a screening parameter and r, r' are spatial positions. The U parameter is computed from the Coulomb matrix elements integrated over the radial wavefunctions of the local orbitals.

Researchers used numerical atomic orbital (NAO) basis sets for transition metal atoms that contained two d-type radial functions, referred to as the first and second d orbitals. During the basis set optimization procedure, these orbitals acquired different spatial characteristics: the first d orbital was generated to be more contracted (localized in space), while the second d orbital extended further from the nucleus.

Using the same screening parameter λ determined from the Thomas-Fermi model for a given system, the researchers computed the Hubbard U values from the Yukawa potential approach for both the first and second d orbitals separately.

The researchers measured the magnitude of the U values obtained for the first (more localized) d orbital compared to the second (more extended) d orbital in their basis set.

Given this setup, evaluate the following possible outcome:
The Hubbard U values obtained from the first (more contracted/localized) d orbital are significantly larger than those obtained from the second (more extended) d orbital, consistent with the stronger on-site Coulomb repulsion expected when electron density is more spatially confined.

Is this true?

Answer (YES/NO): YES